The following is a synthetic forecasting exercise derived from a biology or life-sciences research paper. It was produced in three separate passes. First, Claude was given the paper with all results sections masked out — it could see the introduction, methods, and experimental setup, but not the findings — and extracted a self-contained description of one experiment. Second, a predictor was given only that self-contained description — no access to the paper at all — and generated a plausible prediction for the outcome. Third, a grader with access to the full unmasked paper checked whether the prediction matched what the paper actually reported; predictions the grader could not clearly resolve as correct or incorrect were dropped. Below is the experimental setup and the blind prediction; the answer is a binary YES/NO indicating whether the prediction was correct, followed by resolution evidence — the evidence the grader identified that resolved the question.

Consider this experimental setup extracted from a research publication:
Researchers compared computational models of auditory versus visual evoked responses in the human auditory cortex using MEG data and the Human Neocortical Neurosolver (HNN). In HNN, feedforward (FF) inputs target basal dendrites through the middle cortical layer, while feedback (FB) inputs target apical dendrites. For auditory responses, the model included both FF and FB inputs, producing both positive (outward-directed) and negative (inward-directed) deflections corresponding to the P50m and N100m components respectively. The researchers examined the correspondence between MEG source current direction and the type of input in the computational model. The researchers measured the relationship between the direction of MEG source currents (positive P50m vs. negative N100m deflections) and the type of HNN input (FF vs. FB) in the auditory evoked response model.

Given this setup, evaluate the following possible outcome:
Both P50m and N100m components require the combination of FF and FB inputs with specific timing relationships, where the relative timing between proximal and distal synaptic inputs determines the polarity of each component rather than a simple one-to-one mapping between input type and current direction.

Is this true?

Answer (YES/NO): NO